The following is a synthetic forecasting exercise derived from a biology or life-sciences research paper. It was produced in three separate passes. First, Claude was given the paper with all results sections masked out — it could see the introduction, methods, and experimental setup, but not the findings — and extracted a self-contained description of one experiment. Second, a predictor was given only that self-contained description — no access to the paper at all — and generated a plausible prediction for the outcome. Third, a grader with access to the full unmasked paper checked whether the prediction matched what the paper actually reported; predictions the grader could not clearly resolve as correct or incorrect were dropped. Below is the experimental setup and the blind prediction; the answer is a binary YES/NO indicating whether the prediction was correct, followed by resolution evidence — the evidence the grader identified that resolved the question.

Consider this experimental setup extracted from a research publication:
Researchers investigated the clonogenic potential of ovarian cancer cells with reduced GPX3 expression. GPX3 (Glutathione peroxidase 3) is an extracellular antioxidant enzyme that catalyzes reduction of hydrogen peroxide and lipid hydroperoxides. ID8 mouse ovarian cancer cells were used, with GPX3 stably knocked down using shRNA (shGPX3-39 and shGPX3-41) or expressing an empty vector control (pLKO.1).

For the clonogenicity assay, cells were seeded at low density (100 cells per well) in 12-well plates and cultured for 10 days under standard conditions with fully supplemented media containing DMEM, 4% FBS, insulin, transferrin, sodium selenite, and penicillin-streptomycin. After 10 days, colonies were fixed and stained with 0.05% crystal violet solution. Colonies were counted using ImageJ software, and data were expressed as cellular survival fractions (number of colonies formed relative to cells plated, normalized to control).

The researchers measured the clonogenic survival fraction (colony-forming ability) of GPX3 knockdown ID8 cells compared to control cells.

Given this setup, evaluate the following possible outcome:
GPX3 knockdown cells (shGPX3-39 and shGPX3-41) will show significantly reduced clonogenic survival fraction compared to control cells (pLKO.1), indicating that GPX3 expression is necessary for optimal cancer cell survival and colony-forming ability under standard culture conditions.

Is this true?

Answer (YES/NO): NO